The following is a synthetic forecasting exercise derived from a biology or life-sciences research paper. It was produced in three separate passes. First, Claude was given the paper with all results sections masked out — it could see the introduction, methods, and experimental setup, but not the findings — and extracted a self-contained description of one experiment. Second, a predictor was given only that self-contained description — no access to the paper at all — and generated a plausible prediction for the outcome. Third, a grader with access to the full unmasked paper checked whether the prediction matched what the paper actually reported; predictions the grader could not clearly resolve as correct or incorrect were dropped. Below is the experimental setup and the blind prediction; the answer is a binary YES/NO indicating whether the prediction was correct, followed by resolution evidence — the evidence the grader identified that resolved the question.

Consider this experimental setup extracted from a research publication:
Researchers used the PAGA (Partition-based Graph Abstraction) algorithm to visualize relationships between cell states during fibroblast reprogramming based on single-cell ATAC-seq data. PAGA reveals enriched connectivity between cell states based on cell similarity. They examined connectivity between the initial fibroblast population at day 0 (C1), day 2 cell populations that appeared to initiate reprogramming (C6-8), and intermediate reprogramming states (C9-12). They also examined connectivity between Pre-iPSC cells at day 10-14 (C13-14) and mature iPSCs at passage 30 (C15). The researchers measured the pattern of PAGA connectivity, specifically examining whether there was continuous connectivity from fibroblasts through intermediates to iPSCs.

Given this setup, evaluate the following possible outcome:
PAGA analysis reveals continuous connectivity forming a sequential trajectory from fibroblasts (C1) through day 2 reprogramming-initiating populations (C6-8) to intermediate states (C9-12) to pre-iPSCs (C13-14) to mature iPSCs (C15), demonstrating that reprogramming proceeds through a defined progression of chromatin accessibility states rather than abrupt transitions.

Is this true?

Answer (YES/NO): NO